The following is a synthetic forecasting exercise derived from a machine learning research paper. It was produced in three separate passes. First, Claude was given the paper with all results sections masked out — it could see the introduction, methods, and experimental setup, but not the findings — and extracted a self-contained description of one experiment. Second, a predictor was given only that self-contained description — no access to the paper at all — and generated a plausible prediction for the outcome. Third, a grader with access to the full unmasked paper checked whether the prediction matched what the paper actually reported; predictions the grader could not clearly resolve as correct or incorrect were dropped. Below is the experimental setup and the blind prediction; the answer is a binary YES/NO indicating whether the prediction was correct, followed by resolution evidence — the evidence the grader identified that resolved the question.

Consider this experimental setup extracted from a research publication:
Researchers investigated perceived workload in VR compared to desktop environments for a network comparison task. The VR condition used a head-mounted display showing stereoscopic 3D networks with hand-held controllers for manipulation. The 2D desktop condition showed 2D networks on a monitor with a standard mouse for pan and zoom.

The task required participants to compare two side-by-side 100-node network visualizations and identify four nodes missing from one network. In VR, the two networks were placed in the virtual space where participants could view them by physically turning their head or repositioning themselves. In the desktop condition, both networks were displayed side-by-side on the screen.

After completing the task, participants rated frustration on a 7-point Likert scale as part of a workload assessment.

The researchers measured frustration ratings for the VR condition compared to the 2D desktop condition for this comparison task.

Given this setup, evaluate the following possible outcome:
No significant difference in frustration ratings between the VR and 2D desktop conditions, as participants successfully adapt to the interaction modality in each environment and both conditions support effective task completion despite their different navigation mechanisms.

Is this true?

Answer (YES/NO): NO